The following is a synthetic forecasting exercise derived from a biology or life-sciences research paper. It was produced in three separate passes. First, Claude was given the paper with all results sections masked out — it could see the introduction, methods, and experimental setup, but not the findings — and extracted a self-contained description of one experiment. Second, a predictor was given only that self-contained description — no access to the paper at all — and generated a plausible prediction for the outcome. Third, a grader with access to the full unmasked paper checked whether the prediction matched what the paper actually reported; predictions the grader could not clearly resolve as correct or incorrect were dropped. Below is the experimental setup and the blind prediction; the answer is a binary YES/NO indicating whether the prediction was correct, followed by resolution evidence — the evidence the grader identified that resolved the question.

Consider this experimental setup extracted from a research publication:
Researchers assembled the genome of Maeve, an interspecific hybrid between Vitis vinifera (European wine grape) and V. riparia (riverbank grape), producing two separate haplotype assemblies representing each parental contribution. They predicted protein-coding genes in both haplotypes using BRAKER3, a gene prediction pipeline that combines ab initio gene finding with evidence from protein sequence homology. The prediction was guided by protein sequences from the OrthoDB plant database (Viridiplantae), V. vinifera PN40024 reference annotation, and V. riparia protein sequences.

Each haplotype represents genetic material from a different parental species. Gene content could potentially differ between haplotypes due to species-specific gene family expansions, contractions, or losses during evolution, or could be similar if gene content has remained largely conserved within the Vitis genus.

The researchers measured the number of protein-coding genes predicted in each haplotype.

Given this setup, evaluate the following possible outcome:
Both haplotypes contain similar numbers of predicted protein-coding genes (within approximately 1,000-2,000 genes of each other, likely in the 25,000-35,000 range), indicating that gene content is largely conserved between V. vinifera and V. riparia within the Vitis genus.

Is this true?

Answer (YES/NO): NO